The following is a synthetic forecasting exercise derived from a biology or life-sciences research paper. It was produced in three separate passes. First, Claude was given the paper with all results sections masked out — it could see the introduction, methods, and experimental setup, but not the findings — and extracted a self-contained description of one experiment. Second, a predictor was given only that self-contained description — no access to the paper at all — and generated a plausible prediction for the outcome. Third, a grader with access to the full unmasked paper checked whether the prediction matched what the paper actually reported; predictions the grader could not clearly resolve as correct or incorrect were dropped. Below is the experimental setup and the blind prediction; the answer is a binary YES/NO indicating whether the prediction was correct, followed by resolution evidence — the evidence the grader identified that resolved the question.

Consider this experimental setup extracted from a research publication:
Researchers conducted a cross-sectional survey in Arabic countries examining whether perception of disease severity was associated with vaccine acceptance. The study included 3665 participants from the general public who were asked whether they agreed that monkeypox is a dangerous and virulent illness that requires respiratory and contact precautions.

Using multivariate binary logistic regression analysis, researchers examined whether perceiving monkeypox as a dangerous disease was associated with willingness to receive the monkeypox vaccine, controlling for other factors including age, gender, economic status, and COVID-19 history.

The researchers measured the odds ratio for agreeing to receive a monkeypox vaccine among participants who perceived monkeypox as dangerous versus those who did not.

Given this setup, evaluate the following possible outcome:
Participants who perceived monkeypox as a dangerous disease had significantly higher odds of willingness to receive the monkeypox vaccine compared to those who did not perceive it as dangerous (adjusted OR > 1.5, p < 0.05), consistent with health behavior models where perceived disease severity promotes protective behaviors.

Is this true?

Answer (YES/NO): YES